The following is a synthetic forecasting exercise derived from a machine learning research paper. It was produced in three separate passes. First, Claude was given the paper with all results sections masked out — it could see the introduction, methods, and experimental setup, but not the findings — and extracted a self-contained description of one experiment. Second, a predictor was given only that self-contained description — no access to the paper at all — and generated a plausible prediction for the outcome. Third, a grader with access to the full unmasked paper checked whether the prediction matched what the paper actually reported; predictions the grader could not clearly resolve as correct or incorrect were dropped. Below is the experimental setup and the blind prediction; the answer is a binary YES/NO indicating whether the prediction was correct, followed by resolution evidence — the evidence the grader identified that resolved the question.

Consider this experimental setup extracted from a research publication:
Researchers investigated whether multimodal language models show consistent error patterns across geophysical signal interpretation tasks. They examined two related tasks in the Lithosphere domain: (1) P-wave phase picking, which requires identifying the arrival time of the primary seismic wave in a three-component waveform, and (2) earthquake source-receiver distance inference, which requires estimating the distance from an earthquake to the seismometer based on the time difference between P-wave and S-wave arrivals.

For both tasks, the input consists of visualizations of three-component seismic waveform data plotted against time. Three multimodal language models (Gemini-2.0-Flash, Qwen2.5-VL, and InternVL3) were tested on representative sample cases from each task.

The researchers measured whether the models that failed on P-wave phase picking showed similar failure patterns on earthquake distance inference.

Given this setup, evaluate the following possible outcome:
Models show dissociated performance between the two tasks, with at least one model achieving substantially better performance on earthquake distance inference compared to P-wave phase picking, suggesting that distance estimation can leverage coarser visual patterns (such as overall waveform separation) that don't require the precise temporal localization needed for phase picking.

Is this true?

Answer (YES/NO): YES